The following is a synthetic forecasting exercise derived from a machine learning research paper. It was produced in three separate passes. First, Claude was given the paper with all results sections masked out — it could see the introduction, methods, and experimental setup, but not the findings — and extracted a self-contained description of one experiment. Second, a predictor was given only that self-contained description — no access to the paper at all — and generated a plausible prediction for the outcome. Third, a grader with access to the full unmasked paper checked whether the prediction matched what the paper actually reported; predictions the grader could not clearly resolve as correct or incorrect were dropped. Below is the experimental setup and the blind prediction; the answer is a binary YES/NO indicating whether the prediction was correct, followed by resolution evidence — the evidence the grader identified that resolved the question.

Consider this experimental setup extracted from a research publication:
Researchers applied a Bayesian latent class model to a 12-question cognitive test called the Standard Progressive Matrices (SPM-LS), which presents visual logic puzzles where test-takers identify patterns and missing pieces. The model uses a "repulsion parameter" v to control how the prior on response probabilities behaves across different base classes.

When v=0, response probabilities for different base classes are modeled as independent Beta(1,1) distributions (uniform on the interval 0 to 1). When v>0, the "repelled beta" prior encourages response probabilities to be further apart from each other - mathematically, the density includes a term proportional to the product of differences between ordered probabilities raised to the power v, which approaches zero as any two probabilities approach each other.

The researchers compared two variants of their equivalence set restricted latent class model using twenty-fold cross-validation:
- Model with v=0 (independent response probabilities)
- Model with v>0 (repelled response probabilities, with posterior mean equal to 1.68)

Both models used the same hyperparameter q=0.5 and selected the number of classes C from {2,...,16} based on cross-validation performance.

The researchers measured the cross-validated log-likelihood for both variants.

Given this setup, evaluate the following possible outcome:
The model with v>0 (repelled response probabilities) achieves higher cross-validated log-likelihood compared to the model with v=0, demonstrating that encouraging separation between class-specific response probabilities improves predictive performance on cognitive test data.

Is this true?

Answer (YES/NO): NO